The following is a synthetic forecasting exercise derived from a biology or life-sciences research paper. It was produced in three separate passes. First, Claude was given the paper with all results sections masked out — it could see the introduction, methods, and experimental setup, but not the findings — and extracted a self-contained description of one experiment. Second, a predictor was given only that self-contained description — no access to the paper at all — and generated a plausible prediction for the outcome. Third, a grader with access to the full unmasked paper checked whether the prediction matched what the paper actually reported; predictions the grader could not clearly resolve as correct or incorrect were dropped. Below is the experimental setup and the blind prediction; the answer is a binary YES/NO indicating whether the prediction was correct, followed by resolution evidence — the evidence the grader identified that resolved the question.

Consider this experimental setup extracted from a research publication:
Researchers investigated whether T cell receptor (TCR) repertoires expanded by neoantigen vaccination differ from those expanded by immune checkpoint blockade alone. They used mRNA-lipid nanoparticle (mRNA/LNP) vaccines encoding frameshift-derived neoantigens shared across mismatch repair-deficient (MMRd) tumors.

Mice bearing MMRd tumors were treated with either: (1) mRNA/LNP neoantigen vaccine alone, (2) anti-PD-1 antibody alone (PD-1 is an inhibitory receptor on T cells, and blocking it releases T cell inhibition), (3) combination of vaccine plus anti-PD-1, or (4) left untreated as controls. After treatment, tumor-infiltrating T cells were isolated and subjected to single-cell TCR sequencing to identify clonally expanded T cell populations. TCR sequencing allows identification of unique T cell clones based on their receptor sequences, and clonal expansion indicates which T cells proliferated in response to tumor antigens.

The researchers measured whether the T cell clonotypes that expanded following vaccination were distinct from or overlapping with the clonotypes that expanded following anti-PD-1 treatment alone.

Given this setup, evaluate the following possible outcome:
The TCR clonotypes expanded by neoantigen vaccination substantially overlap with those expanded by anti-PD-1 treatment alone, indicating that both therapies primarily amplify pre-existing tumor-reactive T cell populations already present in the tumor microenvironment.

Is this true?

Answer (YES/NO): NO